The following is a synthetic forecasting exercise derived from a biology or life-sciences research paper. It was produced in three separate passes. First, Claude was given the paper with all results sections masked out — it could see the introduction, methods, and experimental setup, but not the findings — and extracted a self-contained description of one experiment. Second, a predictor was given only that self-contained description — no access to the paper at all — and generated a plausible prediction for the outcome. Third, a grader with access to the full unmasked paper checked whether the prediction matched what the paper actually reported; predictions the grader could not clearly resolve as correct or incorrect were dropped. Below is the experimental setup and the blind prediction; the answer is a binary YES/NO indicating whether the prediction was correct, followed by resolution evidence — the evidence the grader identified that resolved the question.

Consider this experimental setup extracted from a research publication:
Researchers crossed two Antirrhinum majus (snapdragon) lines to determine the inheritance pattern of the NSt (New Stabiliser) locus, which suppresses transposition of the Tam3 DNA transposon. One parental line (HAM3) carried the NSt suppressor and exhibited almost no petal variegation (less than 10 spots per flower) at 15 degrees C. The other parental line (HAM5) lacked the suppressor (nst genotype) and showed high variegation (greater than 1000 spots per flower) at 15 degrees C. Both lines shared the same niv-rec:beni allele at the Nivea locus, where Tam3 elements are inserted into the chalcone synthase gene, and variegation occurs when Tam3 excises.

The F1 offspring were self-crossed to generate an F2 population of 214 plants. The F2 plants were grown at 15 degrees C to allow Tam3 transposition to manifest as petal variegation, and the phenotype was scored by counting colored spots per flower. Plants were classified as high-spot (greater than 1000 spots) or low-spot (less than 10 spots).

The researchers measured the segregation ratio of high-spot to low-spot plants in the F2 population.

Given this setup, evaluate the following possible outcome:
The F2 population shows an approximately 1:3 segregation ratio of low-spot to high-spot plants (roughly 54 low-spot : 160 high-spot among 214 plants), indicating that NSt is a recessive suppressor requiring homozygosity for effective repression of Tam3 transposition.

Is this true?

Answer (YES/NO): NO